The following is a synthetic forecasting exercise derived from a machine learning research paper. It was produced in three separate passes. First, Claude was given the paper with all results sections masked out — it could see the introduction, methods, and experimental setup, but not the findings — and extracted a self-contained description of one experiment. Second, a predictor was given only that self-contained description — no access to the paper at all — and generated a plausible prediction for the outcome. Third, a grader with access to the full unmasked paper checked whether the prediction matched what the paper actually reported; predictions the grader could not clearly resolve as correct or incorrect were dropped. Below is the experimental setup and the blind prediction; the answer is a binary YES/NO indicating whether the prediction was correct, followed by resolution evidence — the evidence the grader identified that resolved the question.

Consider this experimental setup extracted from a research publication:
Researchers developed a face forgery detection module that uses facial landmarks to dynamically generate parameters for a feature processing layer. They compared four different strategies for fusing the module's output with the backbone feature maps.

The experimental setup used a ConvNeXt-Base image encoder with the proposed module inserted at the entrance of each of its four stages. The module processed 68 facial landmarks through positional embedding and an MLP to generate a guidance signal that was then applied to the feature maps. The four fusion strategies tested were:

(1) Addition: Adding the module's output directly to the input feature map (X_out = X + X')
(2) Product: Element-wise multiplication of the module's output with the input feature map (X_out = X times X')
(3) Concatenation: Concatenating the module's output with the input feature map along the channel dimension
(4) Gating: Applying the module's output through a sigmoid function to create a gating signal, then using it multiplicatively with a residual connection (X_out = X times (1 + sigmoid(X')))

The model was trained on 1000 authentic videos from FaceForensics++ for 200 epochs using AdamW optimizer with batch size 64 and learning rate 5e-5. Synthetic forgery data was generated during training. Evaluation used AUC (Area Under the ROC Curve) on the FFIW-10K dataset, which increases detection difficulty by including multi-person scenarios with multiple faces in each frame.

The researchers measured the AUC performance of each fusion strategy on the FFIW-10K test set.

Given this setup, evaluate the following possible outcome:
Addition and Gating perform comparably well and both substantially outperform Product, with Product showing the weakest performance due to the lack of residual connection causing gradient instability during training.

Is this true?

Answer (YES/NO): NO